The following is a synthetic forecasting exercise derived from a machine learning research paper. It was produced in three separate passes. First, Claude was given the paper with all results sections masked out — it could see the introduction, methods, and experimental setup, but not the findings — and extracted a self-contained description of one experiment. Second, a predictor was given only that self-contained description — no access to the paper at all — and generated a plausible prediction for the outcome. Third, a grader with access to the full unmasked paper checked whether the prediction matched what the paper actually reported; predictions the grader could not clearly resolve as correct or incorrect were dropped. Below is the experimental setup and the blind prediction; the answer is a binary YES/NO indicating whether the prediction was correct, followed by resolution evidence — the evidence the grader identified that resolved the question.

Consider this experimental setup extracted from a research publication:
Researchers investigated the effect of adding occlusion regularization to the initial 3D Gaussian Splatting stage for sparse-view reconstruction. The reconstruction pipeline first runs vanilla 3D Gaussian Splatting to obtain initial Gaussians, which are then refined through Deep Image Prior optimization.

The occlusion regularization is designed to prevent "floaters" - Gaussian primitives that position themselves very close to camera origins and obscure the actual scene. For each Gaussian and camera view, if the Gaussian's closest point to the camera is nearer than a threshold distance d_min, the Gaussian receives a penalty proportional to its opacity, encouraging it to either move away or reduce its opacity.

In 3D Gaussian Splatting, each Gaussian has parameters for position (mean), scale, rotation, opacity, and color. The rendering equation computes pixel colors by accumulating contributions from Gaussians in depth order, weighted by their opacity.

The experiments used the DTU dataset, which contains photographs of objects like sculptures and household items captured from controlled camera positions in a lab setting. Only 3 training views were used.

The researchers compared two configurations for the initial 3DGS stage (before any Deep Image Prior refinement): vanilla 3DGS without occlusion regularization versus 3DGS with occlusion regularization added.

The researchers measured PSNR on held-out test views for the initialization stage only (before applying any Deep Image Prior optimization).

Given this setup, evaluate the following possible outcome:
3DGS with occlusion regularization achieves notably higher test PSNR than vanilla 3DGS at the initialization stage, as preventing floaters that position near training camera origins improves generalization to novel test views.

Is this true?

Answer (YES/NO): YES